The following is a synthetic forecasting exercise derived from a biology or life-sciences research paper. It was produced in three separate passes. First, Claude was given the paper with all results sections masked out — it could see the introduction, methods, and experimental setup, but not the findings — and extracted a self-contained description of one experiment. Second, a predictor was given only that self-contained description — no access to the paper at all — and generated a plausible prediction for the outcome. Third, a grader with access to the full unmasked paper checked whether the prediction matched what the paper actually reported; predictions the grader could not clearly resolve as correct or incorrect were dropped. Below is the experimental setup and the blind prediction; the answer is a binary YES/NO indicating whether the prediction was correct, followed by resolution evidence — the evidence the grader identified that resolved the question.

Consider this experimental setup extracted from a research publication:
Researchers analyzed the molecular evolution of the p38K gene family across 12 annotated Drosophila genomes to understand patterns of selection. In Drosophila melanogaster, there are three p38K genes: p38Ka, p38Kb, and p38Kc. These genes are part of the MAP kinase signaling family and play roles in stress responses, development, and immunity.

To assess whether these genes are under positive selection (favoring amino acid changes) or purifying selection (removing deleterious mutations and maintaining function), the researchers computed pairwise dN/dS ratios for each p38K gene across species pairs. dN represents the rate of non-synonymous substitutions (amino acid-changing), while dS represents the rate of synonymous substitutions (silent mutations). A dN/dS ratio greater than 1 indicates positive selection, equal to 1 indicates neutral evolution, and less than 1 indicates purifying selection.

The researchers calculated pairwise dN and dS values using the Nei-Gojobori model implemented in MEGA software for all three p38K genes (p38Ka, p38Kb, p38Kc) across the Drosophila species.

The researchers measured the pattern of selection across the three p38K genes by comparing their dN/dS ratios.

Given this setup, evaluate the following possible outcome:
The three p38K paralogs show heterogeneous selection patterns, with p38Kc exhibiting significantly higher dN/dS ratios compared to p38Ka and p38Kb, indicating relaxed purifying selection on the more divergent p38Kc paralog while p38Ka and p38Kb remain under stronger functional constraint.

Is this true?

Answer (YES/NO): YES